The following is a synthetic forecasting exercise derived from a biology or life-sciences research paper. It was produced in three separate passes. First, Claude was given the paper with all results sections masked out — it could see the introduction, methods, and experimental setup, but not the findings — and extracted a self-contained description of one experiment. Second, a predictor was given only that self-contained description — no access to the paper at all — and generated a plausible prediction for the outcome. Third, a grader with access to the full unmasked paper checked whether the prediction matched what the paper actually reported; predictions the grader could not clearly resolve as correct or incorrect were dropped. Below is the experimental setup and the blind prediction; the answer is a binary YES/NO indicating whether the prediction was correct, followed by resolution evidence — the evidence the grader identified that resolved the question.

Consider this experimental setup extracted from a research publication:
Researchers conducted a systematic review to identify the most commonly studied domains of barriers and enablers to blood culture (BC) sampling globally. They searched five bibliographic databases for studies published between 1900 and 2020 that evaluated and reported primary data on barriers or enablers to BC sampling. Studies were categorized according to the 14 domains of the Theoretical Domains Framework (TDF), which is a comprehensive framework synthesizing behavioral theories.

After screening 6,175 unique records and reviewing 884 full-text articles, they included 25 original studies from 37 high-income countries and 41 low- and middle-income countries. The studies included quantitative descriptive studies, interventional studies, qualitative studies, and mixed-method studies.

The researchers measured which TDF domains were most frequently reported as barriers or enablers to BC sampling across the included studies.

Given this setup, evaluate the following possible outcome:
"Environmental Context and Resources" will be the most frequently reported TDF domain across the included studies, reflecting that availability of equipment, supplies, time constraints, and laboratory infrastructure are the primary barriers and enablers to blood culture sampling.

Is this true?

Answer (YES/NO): NO